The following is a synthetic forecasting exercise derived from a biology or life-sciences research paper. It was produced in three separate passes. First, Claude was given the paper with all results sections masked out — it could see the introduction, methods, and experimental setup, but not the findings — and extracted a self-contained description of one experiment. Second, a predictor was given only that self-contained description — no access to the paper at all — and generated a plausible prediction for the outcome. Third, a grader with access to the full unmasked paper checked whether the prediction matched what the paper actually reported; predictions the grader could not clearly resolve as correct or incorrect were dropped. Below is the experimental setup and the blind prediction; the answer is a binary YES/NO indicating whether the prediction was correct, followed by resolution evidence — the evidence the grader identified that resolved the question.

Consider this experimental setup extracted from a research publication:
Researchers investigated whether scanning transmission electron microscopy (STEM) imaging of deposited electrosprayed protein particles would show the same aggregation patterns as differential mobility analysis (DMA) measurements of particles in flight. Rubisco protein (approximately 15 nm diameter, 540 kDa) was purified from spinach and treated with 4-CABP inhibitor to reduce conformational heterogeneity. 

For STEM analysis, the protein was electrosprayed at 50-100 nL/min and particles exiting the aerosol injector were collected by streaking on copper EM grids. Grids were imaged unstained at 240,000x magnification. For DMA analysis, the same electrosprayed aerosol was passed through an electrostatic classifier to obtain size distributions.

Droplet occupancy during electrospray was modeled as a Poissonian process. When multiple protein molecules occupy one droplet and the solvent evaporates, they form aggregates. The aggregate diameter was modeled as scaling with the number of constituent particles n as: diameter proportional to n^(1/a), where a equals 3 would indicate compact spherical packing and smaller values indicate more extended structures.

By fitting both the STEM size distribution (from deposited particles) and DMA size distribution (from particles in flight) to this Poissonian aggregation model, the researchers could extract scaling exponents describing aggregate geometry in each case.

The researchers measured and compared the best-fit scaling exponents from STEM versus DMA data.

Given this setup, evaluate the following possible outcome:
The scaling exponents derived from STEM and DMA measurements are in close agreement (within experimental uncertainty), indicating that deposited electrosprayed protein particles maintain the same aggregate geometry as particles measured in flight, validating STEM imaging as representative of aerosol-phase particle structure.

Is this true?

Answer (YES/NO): NO